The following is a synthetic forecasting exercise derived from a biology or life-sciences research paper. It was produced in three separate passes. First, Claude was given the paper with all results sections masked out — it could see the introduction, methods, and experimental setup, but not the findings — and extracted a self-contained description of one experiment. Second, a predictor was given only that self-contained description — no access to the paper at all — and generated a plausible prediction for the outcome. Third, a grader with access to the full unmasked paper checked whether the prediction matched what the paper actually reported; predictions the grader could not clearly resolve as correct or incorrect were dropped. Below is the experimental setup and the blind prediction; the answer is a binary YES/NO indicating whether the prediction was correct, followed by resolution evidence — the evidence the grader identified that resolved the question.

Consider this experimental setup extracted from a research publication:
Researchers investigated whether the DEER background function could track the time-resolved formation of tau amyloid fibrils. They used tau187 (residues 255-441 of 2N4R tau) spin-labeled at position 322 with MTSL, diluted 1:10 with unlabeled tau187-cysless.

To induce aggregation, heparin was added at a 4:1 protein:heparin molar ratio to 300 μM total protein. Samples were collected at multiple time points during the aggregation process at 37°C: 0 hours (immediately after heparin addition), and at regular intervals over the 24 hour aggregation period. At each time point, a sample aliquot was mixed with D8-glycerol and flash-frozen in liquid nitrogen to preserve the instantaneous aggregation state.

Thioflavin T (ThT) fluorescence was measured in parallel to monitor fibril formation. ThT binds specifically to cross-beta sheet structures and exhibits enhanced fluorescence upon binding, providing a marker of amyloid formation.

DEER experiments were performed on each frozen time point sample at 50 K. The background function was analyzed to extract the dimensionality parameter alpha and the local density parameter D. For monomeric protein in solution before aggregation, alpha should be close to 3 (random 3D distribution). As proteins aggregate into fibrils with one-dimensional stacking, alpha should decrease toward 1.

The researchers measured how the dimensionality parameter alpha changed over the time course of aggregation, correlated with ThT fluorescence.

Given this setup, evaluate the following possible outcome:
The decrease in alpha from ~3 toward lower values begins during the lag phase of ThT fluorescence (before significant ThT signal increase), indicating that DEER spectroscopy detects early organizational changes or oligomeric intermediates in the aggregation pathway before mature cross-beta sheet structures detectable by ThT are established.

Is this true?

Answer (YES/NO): YES